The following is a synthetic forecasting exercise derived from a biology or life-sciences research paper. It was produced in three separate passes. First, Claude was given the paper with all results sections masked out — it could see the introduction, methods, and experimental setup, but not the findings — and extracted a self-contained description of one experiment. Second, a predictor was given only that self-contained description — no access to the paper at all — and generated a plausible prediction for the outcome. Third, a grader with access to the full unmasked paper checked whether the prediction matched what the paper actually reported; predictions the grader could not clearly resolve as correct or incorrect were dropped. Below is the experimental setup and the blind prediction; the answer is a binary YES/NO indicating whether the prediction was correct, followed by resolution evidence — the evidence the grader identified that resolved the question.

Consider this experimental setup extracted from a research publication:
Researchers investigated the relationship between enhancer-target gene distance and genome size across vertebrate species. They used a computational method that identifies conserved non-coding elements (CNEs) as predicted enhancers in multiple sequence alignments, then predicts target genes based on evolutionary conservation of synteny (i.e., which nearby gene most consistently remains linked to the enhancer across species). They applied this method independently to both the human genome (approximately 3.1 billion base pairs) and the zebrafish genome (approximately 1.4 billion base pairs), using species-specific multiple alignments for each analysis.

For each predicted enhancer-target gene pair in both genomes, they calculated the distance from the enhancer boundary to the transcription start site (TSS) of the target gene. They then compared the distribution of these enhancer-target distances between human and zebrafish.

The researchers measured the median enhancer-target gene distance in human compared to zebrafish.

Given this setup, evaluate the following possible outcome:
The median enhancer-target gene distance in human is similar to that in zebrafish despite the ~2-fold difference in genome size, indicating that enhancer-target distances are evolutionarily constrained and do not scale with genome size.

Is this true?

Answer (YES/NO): NO